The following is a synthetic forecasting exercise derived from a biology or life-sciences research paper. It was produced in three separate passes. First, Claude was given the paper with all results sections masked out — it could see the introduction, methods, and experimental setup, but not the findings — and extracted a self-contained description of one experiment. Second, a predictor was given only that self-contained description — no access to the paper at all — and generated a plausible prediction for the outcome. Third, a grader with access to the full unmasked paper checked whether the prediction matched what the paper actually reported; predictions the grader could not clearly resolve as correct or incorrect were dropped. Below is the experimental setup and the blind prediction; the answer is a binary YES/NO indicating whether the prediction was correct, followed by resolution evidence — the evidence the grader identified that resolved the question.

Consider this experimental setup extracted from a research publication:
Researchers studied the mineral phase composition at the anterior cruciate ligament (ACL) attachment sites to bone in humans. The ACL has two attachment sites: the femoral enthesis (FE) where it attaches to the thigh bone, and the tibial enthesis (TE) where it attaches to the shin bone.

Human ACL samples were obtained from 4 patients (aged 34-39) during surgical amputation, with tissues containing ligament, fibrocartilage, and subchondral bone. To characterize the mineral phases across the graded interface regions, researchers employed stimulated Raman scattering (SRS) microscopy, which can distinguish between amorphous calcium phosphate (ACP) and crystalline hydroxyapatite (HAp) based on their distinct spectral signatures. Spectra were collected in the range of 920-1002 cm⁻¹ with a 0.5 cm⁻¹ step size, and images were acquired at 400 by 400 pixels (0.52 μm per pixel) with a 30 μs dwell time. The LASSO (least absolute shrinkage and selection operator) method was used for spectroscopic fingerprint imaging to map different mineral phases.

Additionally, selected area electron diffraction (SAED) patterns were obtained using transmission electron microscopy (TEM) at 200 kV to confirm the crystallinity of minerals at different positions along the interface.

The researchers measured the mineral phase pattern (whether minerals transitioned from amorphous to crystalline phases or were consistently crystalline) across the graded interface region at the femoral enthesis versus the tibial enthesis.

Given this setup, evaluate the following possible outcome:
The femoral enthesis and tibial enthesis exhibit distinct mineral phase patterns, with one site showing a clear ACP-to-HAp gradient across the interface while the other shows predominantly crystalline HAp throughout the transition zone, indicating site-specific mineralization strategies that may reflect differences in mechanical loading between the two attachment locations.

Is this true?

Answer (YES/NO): YES